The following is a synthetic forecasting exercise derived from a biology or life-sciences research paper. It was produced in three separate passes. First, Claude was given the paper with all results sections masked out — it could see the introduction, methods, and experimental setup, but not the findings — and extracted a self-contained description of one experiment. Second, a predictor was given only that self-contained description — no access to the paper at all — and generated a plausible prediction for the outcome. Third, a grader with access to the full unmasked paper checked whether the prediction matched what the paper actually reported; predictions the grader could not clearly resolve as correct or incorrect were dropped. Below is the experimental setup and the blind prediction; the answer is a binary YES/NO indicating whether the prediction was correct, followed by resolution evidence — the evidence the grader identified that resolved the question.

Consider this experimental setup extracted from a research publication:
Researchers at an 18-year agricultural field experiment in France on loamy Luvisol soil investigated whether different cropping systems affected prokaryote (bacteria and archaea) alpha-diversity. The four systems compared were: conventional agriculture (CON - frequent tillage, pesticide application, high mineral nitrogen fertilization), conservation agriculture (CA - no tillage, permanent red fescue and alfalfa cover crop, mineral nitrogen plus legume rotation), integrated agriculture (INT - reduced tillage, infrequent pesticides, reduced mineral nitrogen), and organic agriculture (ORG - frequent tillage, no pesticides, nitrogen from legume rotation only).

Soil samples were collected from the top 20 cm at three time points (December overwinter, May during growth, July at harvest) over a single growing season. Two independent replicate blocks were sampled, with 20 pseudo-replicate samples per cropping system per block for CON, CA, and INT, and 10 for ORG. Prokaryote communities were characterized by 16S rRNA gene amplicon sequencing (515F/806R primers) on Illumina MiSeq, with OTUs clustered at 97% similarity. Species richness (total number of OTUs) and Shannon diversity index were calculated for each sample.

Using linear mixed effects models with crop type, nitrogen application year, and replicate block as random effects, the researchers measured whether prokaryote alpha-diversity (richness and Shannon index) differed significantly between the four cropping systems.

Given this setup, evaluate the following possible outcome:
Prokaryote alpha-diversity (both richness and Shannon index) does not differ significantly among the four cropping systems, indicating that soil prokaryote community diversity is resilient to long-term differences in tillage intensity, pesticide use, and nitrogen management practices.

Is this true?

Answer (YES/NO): YES